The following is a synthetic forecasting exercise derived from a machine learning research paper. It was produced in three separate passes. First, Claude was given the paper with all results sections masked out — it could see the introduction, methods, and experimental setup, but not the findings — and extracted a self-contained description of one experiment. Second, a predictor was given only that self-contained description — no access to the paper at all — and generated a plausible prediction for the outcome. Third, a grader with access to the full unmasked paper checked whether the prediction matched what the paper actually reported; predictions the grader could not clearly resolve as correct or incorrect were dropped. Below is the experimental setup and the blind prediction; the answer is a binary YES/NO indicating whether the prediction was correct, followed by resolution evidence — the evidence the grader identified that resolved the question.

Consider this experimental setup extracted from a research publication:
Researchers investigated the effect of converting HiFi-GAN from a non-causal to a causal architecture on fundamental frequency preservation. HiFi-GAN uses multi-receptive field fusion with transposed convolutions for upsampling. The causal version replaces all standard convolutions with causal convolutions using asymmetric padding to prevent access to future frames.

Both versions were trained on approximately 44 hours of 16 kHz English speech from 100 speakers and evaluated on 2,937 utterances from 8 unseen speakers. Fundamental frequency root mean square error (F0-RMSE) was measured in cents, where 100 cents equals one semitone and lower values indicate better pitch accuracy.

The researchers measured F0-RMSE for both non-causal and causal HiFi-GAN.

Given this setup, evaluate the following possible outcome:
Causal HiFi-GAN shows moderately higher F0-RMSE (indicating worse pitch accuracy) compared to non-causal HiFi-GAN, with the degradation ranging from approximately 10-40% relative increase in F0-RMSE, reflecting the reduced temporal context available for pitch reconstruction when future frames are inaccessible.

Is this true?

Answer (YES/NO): NO